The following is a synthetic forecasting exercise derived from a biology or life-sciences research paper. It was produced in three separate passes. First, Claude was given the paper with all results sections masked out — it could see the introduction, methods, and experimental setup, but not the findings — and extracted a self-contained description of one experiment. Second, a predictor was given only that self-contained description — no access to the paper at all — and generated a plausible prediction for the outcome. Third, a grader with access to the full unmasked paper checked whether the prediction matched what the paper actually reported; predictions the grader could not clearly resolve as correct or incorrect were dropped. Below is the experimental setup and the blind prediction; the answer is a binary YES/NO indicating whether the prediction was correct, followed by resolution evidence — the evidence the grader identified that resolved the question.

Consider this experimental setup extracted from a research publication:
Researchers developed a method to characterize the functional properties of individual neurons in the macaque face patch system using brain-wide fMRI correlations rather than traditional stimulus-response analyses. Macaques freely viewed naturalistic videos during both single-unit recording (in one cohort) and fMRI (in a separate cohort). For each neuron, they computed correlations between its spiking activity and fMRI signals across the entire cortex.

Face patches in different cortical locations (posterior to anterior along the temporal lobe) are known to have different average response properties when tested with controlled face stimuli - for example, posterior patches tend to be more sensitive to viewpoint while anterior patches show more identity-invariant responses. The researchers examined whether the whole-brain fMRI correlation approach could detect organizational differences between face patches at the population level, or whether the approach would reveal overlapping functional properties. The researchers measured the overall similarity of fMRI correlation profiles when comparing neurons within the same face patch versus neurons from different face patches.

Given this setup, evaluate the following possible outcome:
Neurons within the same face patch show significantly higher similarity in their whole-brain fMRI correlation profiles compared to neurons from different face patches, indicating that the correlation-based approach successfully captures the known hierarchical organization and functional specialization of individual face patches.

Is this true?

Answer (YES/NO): NO